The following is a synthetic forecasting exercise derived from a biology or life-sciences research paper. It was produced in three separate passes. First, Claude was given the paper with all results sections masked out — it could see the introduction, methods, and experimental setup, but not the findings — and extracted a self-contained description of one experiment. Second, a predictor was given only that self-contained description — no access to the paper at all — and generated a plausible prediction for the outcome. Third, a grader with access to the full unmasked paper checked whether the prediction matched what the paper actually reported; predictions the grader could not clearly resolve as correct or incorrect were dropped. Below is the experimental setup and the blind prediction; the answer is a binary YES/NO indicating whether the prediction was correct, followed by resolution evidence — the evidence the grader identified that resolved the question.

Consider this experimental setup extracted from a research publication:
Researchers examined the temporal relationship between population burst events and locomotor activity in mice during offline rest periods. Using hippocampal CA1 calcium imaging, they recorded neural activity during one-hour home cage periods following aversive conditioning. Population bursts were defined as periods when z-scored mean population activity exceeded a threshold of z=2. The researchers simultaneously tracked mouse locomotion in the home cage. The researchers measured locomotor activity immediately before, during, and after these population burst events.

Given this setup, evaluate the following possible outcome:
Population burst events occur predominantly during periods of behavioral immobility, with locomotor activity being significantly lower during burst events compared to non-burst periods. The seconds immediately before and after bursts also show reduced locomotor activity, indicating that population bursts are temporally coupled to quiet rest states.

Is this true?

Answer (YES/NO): NO